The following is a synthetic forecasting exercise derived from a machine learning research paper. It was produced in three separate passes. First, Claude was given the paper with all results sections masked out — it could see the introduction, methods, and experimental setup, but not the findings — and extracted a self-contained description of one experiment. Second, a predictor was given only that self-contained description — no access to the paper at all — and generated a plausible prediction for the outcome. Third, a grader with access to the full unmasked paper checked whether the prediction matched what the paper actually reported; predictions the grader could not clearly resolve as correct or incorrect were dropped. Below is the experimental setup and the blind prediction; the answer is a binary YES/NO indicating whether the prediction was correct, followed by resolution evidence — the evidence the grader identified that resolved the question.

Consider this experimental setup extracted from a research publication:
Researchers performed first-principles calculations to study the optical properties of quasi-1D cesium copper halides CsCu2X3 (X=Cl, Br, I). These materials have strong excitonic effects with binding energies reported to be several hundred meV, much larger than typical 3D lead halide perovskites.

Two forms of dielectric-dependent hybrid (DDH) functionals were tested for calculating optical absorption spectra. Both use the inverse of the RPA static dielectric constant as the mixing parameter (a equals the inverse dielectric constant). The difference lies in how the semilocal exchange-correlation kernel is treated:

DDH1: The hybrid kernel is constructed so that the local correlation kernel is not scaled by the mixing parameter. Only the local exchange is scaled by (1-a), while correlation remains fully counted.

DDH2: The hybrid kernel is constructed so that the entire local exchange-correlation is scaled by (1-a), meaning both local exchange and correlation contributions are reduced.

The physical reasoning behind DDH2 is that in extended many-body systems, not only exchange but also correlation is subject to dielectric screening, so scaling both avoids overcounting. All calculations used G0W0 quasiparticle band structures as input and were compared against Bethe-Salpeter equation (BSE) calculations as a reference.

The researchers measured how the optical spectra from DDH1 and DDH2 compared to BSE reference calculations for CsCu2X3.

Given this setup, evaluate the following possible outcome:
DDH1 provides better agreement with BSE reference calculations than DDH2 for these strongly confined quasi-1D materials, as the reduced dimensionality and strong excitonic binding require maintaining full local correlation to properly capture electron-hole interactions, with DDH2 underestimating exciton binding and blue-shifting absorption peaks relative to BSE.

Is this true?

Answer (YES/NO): NO